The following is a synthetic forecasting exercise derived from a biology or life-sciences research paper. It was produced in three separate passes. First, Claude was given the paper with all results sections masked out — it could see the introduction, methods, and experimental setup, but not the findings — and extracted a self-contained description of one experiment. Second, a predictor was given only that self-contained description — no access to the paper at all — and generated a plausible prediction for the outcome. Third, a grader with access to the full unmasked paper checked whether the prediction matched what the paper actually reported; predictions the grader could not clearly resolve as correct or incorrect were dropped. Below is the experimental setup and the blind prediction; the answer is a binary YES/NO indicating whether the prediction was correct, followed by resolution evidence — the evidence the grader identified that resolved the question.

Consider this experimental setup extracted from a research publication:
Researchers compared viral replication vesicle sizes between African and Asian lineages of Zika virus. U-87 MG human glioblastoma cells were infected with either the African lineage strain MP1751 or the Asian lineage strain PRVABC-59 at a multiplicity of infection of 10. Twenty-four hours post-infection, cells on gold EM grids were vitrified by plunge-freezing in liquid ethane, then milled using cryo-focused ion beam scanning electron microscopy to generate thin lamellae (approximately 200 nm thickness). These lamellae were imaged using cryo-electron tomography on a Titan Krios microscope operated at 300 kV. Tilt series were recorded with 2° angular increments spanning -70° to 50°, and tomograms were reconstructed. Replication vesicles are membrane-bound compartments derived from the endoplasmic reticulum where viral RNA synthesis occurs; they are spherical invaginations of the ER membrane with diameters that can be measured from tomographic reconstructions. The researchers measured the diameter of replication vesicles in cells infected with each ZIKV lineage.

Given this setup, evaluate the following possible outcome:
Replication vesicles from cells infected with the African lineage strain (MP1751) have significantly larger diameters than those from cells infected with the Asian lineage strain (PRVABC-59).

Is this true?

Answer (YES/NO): NO